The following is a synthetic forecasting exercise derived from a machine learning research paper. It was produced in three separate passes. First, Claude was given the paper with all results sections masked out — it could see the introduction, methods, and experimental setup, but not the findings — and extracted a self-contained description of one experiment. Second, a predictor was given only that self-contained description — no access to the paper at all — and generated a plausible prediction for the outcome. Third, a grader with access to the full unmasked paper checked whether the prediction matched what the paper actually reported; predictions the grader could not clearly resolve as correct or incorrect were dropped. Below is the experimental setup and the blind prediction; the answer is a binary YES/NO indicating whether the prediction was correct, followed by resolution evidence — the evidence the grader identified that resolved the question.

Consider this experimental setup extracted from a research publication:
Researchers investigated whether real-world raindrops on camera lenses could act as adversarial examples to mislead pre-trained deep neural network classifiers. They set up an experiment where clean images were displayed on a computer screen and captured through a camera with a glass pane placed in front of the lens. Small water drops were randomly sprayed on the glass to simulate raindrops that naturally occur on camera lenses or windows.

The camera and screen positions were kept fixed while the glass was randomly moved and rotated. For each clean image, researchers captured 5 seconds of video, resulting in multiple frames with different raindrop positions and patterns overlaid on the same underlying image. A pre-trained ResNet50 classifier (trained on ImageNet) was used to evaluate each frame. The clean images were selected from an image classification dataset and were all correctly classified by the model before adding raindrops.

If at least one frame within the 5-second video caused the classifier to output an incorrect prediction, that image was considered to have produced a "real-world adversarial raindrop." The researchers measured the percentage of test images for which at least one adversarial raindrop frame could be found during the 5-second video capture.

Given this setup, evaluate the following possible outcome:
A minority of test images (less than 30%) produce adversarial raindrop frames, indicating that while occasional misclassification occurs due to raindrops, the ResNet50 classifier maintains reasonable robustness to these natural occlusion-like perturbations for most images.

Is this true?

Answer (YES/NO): NO